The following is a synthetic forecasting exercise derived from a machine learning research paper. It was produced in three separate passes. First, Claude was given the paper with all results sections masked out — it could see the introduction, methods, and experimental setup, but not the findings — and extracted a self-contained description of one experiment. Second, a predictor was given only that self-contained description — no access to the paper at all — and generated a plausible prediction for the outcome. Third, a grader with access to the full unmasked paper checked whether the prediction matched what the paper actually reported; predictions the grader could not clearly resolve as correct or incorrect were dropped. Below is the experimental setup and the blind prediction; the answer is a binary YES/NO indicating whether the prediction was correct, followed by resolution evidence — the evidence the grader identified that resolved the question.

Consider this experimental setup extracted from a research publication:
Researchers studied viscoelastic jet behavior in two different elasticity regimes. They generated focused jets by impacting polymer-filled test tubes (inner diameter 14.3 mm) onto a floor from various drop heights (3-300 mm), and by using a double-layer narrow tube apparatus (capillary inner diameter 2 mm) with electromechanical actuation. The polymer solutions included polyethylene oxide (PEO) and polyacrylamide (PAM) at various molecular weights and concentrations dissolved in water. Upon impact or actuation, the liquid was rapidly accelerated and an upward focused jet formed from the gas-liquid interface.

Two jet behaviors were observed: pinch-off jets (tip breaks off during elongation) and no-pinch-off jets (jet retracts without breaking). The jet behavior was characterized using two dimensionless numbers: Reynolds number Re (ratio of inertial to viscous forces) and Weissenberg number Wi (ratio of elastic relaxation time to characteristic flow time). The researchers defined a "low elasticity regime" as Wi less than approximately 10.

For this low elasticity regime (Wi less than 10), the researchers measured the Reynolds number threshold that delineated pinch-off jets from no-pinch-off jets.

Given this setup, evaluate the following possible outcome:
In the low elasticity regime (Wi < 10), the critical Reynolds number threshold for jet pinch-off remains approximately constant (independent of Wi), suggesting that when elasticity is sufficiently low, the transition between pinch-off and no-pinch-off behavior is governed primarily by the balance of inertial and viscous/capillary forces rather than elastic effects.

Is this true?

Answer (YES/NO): YES